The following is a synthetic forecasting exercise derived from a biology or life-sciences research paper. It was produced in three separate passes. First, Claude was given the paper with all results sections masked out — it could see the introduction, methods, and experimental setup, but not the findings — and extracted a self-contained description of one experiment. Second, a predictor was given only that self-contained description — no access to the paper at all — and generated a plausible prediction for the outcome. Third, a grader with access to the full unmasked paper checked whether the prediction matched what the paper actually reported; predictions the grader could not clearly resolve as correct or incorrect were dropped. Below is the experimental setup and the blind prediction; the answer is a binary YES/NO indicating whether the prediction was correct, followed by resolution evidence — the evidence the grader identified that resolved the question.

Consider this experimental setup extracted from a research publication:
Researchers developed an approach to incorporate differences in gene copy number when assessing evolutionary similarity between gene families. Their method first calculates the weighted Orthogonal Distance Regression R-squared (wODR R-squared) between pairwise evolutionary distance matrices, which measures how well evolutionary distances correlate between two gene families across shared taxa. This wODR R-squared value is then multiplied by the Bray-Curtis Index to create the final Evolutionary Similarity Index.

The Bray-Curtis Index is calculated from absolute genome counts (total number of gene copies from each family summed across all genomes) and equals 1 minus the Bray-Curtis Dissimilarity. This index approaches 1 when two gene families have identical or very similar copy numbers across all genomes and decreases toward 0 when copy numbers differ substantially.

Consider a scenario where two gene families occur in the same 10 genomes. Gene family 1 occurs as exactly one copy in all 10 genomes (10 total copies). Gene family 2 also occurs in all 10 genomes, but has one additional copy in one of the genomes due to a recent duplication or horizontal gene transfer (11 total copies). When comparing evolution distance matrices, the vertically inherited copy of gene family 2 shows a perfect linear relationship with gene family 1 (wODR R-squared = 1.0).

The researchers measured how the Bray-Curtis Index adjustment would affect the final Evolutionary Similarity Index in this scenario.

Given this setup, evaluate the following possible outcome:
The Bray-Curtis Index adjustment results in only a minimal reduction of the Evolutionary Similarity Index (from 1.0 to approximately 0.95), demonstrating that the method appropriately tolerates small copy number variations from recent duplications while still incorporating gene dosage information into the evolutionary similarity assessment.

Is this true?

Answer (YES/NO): YES